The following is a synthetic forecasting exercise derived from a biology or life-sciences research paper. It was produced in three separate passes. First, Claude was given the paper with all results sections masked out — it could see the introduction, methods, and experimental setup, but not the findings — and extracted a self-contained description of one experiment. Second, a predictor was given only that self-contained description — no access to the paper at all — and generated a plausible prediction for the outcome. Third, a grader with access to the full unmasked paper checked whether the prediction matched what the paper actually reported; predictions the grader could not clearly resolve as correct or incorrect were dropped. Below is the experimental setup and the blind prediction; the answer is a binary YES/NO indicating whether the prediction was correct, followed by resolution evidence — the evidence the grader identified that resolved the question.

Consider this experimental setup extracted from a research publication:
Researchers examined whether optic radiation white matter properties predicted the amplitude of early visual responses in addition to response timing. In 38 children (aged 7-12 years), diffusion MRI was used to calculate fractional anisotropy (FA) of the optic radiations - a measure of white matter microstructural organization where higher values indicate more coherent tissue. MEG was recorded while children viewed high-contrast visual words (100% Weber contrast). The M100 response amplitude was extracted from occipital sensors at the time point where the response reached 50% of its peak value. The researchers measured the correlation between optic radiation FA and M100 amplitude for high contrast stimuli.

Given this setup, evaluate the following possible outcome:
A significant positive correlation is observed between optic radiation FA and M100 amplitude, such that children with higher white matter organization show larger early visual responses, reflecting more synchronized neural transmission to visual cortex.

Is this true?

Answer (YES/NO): YES